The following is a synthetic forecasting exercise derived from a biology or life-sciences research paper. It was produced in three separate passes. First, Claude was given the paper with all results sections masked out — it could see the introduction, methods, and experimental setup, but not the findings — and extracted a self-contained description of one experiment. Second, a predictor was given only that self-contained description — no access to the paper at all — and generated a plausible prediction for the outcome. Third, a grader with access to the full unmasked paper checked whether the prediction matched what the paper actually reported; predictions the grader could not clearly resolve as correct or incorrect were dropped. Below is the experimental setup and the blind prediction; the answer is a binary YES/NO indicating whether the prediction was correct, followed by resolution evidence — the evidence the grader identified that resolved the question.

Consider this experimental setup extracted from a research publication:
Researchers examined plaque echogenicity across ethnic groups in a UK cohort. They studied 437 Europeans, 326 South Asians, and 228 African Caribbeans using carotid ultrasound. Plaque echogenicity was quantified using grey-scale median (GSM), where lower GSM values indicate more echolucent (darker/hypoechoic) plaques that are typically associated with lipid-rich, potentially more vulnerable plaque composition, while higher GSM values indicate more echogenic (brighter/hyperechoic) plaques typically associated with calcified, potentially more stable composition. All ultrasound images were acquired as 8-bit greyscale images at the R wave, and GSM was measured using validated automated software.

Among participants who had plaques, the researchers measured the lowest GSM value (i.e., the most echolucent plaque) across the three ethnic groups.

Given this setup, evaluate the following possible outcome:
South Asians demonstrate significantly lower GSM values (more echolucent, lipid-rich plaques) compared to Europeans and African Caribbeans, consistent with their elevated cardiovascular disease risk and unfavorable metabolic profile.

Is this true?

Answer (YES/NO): NO